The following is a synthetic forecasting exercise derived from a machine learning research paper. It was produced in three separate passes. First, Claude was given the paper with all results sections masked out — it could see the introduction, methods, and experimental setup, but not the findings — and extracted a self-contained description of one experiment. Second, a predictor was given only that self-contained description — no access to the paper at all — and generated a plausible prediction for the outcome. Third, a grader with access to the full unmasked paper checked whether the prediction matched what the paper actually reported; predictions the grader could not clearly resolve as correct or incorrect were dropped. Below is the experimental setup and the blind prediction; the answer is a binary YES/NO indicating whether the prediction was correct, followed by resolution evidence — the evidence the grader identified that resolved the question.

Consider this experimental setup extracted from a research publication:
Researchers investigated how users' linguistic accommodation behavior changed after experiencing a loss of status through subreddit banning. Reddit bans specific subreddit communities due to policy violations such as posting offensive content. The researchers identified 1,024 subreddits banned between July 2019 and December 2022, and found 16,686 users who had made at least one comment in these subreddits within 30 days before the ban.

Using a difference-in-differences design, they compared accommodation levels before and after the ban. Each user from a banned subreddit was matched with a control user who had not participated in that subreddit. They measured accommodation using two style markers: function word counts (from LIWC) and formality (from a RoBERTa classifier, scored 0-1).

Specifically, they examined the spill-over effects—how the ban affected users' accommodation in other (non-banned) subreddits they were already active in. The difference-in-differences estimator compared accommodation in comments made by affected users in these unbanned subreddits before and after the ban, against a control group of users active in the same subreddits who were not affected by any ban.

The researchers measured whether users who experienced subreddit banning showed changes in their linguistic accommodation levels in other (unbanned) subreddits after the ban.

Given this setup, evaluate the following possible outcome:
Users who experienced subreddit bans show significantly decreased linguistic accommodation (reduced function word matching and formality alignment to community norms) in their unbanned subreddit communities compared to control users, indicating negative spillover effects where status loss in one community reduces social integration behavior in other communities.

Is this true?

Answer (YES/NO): NO